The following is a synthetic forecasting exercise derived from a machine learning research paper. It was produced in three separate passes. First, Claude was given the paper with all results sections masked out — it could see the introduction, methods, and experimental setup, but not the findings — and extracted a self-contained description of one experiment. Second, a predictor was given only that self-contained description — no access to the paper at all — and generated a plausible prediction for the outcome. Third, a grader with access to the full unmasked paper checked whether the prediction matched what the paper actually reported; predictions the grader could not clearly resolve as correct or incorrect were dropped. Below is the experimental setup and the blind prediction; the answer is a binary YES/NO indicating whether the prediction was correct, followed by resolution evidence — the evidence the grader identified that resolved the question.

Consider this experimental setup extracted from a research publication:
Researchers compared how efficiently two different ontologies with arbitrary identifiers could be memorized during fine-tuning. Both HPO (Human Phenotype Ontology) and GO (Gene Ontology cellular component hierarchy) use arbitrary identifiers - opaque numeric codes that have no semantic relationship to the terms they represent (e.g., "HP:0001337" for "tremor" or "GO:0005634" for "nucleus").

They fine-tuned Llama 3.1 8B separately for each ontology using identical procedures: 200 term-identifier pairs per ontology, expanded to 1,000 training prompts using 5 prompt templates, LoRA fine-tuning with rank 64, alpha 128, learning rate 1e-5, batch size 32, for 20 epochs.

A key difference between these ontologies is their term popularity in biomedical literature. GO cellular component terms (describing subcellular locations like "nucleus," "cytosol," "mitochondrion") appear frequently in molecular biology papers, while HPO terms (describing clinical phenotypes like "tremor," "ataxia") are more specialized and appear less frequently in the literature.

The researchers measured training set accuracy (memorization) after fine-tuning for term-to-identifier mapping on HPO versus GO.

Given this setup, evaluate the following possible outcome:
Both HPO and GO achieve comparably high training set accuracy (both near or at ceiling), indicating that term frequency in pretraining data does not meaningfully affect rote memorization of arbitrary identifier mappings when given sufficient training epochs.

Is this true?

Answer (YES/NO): NO